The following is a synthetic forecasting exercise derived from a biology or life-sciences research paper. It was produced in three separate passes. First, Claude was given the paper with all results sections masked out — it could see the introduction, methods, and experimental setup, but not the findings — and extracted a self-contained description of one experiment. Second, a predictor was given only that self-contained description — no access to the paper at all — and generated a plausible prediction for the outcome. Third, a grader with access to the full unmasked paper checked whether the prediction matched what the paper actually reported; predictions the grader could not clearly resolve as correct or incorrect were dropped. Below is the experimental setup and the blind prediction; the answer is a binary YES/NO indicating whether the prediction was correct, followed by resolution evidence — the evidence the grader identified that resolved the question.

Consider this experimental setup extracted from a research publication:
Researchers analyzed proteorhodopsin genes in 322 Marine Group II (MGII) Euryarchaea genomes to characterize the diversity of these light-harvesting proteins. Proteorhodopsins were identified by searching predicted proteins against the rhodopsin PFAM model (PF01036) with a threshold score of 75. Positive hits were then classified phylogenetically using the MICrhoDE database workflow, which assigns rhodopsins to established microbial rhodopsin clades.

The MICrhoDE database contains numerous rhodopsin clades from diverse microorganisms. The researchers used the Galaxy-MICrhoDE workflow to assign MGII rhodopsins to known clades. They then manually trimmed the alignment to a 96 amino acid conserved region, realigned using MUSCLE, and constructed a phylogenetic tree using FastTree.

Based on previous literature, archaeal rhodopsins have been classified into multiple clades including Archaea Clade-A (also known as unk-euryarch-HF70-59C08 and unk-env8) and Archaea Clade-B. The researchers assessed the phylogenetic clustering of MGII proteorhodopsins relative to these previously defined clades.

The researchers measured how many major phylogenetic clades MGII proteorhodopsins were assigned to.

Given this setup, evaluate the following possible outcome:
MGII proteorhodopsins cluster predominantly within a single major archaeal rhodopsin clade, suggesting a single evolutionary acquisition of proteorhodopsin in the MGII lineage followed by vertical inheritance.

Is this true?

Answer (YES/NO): NO